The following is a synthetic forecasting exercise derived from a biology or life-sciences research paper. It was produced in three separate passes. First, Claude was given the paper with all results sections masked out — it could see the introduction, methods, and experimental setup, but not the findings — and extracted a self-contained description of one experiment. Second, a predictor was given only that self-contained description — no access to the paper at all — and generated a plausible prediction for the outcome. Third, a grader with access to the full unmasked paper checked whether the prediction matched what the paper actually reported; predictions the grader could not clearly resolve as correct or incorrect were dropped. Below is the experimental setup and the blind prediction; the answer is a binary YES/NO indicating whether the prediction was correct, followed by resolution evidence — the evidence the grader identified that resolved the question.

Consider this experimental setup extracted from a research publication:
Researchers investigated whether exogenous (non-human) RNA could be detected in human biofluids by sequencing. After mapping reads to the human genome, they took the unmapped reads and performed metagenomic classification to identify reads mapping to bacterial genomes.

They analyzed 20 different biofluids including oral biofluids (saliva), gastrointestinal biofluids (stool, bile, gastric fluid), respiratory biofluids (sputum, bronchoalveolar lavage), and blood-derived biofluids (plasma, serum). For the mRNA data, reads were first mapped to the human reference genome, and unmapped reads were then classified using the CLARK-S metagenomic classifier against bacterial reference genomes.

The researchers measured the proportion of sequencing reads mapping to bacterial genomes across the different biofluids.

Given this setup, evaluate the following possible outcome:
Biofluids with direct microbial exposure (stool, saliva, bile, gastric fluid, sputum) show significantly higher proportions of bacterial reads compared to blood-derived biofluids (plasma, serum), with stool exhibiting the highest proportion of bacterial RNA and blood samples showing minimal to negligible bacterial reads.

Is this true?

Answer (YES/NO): NO